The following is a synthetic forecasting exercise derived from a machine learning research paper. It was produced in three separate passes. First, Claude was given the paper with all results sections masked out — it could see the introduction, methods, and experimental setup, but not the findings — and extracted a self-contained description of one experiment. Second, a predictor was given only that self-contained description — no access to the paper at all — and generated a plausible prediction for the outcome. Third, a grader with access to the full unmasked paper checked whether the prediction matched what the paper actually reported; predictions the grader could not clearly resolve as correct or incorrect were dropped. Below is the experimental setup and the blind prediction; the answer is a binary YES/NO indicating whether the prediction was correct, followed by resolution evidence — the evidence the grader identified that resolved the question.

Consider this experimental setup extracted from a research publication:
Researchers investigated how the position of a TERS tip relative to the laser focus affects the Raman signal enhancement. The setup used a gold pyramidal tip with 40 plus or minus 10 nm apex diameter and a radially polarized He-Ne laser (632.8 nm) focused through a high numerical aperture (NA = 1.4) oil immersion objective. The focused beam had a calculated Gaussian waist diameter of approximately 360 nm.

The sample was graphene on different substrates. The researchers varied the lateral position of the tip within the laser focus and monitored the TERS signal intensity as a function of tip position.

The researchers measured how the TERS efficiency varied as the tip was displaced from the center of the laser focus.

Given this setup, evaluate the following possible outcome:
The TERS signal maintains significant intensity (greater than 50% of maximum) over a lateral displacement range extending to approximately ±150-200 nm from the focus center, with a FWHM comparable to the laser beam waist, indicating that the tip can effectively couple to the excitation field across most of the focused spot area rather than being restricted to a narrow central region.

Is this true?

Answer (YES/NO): NO